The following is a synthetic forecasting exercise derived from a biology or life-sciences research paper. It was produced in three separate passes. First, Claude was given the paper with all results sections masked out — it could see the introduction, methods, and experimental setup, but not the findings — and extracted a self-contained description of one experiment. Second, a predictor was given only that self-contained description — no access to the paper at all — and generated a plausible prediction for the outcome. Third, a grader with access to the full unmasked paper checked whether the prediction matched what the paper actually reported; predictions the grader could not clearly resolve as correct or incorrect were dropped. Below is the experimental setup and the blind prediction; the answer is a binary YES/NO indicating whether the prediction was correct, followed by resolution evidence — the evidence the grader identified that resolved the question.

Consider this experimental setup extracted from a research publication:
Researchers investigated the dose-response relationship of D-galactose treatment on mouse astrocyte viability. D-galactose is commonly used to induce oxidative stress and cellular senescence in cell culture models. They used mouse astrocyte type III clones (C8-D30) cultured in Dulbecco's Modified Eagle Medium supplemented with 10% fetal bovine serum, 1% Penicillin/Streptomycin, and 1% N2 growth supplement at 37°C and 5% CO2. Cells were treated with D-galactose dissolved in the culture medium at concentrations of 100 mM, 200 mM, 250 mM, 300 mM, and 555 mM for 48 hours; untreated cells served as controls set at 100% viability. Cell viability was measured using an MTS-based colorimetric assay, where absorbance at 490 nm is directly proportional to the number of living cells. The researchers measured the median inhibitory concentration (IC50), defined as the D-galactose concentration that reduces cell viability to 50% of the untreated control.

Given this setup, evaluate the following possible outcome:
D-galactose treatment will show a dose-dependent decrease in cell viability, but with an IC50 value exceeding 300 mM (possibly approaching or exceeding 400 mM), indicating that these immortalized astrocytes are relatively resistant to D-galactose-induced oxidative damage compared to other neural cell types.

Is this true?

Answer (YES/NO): NO